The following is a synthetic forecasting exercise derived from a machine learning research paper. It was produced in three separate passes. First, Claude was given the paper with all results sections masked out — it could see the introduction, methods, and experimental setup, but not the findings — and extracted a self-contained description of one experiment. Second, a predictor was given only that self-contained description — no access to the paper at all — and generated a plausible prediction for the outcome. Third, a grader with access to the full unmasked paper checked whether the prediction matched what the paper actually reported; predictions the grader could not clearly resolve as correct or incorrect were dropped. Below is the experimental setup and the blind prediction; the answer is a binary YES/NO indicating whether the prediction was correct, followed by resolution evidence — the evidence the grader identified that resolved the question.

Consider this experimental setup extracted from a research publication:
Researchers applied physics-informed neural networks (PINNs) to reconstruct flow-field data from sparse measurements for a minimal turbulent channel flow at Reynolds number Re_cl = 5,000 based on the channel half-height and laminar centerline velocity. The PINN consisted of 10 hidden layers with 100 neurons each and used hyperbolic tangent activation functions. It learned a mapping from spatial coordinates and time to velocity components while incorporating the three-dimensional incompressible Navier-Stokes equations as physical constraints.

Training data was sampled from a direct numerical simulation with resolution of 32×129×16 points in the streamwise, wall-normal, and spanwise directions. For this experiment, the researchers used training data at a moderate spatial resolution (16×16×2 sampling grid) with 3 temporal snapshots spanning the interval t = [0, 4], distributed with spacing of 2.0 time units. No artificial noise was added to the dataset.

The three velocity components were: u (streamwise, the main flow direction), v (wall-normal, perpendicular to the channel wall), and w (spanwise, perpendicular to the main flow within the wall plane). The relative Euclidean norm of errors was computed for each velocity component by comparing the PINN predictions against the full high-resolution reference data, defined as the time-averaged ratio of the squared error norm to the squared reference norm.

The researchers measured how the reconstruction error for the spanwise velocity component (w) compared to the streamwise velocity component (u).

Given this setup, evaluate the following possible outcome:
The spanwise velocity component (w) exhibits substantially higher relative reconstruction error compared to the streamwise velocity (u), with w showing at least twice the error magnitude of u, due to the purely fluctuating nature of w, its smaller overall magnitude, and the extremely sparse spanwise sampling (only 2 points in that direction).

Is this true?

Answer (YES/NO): YES